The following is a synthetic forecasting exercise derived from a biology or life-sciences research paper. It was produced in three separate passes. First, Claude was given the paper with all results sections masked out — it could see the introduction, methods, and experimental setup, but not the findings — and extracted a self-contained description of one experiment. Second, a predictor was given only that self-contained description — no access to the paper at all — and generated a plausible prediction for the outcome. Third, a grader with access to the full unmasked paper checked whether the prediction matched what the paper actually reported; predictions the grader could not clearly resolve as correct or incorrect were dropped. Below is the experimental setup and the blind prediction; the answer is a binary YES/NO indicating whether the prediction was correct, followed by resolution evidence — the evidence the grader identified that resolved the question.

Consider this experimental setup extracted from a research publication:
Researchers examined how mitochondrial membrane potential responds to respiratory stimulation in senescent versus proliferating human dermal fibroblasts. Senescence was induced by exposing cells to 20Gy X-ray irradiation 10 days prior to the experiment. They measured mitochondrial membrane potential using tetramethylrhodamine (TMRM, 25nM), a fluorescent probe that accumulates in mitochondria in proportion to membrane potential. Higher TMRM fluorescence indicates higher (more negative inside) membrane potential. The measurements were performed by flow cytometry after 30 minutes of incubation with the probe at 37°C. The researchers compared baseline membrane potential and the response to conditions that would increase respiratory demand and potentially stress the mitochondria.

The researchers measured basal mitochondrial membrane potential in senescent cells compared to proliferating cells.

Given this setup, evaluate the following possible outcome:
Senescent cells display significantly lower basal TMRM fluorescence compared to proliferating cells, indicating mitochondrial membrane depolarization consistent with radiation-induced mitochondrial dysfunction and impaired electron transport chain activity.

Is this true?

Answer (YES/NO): YES